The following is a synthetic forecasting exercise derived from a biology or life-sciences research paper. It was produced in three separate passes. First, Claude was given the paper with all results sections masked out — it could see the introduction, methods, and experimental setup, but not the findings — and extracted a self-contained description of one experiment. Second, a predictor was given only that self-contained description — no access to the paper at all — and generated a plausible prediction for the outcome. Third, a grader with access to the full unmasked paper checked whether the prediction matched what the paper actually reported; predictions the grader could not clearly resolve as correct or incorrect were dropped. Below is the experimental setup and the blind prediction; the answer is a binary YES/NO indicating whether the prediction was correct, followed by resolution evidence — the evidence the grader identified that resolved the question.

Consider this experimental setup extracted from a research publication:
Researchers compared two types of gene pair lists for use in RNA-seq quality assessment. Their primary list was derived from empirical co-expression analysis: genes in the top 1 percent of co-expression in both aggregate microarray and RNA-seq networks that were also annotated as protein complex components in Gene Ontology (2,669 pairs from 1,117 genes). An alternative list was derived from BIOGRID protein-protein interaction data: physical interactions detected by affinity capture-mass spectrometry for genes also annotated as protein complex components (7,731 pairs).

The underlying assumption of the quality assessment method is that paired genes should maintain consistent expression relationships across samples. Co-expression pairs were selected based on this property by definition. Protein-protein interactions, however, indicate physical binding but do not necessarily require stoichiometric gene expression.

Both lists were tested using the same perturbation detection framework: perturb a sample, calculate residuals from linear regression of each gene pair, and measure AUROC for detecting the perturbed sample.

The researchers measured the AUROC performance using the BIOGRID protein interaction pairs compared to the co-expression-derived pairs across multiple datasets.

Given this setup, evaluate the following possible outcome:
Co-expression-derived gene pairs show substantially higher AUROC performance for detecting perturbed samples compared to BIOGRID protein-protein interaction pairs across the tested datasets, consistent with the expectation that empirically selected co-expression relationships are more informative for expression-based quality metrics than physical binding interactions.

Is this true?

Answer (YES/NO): YES